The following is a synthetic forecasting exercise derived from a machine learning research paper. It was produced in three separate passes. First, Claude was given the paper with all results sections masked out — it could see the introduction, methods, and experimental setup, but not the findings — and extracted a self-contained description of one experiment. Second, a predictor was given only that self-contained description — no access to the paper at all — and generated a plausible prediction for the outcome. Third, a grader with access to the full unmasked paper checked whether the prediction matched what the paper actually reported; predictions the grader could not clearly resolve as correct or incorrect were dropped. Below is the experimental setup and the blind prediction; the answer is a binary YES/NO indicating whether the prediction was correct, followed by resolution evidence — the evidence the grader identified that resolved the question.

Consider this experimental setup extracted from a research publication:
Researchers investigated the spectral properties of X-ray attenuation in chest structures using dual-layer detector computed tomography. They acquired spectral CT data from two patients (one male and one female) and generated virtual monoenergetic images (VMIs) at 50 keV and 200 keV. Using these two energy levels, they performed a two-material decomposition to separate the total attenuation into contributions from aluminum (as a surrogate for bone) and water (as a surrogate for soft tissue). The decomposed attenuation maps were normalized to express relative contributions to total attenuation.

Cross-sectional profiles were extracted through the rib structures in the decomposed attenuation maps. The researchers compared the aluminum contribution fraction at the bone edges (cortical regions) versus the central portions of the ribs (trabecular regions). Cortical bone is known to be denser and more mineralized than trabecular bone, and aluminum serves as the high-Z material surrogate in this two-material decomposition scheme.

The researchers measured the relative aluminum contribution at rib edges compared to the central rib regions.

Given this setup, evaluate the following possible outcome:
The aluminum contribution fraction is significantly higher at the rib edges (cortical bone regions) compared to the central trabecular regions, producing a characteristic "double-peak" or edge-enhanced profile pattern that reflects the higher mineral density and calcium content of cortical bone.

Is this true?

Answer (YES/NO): NO